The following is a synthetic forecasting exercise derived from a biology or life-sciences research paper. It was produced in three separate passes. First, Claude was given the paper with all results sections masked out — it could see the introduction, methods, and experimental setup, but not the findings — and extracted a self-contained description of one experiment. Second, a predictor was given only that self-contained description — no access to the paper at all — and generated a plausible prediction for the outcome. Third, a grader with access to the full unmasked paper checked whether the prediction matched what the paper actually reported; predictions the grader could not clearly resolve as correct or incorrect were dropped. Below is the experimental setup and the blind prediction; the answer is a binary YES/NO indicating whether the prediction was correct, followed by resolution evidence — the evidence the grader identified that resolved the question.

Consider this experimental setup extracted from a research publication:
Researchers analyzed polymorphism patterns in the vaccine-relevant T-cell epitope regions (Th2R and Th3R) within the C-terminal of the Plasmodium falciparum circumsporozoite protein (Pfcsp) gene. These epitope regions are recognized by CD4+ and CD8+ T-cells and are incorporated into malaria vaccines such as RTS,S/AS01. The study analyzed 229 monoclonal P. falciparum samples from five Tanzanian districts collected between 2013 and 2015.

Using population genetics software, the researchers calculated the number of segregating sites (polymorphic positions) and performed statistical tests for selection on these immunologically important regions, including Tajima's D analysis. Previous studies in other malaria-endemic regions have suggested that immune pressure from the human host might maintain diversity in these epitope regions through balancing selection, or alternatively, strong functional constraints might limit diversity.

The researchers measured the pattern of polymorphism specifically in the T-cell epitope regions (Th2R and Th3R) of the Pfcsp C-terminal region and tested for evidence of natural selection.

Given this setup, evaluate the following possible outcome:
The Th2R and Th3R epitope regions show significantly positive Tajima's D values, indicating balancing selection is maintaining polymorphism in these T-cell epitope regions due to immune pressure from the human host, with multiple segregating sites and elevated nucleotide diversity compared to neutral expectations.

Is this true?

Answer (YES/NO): NO